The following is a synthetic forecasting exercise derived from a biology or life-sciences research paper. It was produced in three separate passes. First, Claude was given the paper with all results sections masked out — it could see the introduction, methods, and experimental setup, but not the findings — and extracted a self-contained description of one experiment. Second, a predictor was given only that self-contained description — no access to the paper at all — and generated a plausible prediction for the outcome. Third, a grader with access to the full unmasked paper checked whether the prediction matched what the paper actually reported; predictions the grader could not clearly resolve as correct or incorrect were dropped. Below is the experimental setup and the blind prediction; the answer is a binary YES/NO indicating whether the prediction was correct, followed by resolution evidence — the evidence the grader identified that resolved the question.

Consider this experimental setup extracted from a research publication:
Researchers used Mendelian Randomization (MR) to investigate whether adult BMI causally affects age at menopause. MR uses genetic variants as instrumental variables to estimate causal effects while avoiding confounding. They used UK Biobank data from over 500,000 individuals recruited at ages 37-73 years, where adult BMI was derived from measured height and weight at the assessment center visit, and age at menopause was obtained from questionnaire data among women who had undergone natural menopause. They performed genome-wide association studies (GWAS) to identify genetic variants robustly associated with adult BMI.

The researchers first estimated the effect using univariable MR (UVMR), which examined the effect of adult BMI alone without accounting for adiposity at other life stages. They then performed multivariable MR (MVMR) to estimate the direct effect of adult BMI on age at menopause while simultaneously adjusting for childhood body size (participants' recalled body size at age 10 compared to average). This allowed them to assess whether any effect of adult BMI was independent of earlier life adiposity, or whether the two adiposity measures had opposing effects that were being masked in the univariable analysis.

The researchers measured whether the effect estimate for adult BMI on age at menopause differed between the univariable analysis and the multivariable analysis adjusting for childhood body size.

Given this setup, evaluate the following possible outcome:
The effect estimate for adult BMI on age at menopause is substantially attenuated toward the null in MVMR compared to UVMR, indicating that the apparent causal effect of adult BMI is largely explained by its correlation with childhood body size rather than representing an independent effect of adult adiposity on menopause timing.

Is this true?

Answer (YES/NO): NO